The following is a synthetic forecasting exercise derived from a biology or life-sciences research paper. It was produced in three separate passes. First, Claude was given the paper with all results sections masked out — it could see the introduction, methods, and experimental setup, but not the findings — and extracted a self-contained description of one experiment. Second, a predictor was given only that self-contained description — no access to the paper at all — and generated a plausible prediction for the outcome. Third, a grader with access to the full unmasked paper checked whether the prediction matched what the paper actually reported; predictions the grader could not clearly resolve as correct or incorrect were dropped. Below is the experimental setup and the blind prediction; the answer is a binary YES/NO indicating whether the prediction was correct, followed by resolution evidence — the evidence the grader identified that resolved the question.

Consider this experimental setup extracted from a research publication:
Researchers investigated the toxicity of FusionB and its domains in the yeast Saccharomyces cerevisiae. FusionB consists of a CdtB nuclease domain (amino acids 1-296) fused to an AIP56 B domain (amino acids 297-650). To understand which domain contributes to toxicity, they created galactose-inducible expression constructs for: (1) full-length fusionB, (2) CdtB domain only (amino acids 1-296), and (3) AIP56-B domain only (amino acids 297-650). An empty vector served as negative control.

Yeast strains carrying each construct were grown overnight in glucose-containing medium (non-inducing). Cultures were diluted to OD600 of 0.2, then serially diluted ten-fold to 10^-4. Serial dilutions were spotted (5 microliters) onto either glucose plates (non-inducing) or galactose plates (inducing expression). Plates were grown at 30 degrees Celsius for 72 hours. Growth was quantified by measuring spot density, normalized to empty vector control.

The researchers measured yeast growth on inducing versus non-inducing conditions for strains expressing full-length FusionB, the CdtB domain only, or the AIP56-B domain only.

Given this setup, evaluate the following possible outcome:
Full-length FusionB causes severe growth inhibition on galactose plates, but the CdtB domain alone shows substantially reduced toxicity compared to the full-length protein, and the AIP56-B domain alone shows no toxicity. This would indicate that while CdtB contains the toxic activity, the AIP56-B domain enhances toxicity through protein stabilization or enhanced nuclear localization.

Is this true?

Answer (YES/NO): NO